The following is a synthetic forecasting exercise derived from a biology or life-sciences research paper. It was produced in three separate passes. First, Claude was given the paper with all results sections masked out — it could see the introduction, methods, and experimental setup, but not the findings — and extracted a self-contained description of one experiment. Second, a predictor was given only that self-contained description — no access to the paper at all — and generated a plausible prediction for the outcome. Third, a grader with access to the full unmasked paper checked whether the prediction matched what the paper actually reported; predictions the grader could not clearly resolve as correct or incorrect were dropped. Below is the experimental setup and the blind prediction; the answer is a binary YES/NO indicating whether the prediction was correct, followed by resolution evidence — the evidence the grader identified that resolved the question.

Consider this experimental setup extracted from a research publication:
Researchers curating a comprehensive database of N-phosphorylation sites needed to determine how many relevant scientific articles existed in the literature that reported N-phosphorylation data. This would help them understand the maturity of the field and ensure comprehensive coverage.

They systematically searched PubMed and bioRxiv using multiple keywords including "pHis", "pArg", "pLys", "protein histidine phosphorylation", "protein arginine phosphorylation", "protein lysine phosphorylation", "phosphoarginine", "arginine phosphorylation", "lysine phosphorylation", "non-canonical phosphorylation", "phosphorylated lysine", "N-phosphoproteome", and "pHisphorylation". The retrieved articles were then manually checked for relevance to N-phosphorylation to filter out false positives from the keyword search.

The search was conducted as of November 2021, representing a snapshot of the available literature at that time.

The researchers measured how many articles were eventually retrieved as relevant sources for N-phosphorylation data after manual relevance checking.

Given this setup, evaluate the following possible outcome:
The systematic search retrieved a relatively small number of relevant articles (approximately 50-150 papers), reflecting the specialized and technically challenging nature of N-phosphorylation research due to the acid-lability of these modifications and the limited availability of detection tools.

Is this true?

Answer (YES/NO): YES